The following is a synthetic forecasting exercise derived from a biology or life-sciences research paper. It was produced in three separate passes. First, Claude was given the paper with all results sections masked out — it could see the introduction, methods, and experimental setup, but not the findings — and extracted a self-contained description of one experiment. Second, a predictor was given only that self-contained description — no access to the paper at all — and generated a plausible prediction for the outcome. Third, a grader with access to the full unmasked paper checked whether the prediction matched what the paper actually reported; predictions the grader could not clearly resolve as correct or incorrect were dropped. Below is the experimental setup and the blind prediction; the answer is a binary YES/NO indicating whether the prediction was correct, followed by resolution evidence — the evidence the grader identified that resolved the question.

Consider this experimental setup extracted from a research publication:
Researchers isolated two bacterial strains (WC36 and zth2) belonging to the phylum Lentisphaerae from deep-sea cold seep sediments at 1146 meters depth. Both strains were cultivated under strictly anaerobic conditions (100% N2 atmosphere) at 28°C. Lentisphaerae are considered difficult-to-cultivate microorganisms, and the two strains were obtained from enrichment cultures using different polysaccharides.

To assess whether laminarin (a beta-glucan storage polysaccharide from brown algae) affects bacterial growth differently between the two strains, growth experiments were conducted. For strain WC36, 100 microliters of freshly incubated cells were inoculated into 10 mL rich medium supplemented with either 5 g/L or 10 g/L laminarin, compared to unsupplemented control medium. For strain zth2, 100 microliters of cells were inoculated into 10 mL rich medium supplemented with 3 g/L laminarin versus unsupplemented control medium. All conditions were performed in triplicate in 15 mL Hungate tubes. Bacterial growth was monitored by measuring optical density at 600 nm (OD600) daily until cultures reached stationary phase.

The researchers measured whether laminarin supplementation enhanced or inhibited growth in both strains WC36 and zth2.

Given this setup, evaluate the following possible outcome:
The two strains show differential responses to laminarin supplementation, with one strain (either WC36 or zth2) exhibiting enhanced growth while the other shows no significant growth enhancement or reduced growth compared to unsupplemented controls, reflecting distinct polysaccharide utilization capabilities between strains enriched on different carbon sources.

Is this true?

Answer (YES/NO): NO